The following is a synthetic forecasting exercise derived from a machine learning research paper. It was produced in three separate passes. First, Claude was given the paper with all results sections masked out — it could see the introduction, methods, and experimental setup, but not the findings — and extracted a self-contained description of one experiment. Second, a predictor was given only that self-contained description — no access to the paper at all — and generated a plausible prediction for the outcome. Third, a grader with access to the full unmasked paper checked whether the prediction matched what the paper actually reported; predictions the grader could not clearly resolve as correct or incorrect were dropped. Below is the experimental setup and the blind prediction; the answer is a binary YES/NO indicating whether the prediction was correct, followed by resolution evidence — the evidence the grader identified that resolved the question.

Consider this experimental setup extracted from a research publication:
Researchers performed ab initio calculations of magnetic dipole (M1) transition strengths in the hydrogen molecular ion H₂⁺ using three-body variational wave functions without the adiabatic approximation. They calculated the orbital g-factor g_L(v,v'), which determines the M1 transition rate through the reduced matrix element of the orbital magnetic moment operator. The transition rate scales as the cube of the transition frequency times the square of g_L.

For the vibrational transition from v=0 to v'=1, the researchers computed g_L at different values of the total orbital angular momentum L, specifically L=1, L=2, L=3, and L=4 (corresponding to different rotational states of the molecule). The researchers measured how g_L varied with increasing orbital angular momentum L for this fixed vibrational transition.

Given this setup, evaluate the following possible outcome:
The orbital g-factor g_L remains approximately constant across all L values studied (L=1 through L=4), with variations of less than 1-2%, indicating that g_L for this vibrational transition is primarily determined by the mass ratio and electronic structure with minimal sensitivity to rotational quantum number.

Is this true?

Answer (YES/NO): YES